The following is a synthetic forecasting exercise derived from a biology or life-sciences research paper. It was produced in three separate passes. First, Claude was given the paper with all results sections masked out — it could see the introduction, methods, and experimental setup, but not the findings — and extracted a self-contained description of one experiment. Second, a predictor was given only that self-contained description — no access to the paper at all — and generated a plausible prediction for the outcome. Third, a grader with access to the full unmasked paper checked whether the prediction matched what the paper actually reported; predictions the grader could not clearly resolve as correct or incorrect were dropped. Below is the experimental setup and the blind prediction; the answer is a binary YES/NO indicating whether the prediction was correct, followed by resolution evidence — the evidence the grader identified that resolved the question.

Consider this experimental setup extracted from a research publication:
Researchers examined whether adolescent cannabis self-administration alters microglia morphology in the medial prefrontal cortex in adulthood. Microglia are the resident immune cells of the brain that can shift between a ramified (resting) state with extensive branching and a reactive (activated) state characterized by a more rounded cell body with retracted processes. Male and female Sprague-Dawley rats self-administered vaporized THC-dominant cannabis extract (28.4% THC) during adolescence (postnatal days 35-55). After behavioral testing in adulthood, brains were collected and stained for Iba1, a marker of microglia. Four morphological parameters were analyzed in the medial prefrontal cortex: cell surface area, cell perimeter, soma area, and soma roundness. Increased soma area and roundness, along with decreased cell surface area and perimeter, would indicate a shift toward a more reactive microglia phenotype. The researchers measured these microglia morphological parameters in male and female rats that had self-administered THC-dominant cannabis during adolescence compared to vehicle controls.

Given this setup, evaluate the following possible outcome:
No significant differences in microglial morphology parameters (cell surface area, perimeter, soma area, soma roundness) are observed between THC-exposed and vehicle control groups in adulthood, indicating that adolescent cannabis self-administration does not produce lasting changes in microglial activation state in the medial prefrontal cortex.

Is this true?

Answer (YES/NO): NO